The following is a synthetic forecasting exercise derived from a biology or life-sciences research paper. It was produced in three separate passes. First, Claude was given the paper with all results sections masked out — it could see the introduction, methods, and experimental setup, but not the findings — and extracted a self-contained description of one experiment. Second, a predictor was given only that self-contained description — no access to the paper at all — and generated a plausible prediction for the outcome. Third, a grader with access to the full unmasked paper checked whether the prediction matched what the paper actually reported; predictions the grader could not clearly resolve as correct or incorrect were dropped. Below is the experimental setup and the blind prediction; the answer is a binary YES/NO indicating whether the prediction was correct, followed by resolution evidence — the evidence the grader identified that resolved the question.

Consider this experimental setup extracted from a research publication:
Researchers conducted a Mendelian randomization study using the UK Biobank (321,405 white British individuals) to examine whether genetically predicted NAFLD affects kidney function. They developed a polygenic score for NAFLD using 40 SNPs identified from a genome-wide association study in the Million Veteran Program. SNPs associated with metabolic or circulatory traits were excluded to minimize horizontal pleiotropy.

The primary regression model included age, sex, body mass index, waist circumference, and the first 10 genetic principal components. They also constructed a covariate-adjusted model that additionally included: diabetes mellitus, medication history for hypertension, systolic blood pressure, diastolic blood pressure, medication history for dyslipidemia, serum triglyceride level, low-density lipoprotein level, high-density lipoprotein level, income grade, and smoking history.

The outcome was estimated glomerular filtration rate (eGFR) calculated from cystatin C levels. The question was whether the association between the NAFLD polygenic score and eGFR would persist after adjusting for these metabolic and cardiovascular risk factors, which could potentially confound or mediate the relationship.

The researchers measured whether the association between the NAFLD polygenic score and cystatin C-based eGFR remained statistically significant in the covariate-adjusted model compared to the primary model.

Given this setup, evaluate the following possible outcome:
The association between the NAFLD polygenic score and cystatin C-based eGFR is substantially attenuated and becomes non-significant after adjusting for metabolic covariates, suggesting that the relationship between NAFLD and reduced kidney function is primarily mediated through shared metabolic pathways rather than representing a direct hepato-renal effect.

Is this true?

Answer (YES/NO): NO